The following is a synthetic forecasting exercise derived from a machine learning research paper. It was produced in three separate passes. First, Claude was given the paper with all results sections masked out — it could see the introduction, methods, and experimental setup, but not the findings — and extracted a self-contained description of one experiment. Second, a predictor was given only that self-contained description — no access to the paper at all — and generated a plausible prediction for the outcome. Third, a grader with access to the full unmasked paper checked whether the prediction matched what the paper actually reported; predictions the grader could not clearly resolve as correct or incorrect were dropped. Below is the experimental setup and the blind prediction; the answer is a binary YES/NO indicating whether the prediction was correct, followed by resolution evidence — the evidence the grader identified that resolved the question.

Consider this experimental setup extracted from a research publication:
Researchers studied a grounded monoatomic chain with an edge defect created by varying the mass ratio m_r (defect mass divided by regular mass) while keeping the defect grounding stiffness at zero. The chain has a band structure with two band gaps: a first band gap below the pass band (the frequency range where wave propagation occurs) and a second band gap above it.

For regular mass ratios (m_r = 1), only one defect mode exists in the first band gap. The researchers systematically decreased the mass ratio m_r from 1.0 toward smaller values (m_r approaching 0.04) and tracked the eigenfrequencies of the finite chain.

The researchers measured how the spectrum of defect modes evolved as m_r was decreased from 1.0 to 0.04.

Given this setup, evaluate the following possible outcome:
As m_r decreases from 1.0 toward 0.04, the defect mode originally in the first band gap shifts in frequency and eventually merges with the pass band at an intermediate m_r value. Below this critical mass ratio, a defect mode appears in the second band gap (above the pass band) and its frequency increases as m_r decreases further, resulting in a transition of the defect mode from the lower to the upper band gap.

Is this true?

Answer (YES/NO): NO